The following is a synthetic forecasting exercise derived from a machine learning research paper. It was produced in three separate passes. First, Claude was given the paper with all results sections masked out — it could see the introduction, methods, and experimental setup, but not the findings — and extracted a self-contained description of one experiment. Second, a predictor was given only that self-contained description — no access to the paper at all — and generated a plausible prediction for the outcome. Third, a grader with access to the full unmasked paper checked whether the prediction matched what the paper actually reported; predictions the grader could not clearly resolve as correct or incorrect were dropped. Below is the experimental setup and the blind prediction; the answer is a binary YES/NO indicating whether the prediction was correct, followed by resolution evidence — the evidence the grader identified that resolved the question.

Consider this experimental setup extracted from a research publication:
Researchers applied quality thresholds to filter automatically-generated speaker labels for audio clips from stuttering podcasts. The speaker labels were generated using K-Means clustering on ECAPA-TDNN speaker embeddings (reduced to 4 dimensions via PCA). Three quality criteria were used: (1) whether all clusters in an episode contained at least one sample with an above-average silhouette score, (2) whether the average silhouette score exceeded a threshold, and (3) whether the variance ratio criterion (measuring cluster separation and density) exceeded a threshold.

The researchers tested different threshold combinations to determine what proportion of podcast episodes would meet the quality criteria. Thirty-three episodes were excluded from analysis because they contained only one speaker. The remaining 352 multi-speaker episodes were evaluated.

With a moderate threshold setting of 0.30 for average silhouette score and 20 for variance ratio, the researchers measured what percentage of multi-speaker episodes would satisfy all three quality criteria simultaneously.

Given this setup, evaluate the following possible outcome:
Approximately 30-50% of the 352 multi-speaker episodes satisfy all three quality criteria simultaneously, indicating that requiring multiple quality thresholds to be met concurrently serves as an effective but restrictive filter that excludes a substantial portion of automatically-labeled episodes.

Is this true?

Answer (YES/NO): NO